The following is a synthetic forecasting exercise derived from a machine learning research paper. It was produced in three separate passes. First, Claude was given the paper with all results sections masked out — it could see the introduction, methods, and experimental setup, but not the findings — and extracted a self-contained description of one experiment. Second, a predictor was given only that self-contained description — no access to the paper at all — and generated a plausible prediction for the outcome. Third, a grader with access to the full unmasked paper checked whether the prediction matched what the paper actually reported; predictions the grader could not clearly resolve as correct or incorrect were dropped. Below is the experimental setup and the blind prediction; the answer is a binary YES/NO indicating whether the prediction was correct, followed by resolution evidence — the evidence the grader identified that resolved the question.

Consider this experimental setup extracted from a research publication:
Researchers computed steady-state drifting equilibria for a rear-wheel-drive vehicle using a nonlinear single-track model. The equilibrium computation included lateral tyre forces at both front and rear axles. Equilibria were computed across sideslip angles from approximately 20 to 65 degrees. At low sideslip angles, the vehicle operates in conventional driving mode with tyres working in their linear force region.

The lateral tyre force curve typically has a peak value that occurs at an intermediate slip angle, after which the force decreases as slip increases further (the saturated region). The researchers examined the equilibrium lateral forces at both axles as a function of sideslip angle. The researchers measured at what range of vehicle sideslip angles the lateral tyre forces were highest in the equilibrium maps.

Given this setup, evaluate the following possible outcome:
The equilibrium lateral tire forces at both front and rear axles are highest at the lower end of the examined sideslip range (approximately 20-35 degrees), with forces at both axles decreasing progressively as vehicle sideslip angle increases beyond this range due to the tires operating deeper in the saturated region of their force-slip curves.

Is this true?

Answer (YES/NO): YES